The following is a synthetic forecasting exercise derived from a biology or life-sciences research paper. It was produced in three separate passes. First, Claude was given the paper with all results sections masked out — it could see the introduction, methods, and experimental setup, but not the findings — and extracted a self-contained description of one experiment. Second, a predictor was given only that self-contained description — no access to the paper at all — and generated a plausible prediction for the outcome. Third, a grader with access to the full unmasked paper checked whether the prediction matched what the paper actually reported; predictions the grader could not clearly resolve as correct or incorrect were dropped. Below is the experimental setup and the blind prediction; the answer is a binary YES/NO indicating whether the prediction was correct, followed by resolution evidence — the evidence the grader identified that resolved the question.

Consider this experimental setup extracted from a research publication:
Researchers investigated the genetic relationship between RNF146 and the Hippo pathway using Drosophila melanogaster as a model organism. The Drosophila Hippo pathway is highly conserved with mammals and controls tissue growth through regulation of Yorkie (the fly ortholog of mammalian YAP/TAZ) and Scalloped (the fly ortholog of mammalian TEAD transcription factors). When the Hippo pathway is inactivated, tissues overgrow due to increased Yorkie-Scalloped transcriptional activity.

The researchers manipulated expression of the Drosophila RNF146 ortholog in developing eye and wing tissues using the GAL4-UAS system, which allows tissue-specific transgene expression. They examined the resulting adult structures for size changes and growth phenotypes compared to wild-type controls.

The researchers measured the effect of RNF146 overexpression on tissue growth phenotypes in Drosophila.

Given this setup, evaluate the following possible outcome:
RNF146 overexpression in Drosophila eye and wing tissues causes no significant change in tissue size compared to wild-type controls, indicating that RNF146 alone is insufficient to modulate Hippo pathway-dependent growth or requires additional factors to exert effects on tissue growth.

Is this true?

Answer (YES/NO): NO